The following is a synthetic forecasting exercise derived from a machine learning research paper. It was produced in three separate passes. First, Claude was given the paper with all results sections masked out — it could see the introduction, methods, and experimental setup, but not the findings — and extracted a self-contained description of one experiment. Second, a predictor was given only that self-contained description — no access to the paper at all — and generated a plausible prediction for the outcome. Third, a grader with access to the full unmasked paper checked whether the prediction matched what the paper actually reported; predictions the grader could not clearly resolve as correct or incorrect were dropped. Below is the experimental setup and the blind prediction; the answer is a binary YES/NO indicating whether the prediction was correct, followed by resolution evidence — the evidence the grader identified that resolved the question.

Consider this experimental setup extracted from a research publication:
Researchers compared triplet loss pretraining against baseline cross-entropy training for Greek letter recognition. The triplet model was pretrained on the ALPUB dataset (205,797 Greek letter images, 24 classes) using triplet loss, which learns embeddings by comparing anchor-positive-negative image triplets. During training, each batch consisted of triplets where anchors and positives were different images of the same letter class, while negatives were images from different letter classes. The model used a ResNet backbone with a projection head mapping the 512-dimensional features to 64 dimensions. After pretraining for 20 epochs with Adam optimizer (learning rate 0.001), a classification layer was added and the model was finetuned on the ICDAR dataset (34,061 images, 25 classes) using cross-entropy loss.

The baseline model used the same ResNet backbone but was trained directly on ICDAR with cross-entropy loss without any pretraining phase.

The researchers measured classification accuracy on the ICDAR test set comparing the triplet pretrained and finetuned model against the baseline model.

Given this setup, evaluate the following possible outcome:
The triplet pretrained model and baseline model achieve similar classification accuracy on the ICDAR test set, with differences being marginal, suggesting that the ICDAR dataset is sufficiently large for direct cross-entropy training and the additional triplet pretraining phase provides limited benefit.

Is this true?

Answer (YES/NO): NO